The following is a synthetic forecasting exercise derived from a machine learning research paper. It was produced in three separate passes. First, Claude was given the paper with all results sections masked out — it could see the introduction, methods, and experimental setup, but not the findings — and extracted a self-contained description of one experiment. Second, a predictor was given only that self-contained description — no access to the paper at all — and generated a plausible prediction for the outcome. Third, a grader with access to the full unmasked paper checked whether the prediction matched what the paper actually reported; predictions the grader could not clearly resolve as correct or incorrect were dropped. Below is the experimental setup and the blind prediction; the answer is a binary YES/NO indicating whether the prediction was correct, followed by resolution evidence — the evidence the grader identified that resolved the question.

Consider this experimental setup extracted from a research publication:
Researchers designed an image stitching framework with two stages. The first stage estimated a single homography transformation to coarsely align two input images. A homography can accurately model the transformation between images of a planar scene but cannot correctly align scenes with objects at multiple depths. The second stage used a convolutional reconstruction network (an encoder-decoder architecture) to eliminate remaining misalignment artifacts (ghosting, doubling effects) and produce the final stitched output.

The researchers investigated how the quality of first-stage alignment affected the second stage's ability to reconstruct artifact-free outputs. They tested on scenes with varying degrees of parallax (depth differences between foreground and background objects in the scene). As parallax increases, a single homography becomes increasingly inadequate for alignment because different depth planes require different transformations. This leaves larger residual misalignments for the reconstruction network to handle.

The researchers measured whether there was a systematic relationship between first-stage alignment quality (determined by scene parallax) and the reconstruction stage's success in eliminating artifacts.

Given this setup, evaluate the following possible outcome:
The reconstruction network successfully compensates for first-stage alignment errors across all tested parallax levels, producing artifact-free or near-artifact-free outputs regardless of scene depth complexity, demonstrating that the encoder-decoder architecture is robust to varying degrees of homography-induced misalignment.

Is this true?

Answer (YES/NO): NO